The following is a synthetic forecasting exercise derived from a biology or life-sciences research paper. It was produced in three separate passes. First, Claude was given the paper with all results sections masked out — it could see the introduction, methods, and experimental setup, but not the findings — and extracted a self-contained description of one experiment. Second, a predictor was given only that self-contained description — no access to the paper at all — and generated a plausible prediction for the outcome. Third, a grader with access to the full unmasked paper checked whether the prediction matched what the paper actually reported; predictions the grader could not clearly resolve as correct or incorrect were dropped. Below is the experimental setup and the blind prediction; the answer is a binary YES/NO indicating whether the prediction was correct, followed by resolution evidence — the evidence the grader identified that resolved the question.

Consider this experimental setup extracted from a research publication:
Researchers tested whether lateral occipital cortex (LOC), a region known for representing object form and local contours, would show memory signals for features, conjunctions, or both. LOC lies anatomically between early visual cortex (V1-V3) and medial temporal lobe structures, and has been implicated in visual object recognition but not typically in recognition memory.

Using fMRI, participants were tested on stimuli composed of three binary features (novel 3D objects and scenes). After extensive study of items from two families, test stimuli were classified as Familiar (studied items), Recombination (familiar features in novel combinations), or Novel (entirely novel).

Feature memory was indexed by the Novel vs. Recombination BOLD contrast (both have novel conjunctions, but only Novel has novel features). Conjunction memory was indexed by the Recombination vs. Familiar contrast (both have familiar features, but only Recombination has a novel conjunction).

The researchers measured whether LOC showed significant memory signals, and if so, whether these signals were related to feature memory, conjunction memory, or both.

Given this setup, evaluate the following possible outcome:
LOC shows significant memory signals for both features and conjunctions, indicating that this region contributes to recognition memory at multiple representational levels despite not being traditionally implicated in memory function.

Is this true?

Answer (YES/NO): NO